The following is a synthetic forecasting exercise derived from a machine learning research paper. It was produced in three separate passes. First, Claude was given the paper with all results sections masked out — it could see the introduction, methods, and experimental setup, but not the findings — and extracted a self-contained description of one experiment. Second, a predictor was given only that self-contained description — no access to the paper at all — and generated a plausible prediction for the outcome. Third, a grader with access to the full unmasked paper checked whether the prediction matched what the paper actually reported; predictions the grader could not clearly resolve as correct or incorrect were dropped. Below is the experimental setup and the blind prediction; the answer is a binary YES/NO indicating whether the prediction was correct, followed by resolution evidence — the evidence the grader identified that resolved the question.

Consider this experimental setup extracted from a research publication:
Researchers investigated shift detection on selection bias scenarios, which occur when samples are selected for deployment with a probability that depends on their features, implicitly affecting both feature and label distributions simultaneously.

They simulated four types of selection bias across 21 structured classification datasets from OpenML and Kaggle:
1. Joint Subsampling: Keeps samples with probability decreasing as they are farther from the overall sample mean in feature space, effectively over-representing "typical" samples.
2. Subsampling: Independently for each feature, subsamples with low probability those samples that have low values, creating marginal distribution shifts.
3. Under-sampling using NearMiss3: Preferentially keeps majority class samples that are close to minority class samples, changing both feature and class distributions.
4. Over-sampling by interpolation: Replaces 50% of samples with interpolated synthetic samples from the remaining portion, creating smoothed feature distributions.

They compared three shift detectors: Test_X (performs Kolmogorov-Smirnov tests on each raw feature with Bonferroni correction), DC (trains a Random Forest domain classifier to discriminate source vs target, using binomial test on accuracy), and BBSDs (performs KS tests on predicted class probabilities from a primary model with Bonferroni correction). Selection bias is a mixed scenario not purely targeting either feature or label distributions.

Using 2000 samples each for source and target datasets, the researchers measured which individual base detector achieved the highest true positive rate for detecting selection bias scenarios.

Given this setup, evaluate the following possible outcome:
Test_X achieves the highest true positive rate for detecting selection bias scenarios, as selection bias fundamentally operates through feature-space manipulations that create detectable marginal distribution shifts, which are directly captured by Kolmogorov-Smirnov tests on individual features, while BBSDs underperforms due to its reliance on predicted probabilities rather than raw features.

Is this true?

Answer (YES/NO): YES